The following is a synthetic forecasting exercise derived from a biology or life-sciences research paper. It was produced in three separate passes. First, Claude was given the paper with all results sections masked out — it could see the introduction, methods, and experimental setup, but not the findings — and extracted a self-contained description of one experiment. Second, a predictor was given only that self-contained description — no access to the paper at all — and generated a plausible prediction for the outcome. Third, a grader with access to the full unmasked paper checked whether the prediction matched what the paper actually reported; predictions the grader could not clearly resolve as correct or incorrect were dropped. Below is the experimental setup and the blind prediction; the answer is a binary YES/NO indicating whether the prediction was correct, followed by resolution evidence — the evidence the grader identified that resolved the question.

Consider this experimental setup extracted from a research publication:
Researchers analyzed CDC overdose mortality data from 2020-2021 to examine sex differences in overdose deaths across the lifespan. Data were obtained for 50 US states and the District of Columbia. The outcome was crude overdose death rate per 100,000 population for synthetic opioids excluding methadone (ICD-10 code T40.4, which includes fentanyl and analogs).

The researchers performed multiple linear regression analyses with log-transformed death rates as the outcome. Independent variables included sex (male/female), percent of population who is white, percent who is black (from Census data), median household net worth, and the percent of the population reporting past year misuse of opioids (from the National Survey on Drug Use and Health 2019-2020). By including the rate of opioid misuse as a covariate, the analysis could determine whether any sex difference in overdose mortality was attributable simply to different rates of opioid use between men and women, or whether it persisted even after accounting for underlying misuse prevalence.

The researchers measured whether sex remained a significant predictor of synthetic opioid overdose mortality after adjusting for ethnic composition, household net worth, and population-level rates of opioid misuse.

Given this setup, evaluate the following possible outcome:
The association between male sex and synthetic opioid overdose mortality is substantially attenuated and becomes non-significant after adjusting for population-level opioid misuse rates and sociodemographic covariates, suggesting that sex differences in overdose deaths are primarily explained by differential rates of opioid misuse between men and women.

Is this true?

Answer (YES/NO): NO